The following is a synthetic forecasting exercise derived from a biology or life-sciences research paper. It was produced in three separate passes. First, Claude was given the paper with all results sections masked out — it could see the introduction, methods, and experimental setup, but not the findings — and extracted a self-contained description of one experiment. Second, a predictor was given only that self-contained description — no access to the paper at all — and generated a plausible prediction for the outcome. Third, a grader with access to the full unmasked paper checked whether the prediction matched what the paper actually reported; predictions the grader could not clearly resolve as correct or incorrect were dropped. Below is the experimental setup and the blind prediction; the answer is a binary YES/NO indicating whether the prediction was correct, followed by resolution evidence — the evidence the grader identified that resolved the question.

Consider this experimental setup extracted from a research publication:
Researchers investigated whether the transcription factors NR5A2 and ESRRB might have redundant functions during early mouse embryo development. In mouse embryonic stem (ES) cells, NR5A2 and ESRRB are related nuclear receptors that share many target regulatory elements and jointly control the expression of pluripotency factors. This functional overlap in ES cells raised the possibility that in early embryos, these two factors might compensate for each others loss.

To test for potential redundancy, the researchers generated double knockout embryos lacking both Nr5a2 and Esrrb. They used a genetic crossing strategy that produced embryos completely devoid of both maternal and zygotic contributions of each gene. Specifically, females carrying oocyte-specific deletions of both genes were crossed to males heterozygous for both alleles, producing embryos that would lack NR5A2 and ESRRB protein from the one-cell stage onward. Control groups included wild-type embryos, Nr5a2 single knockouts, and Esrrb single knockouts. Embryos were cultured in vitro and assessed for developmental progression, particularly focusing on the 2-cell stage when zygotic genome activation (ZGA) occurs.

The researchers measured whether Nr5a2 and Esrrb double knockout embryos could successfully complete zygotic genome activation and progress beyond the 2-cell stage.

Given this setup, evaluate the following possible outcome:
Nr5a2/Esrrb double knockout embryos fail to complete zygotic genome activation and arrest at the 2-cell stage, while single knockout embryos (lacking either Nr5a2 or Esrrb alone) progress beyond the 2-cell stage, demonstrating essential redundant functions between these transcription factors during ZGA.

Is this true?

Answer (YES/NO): NO